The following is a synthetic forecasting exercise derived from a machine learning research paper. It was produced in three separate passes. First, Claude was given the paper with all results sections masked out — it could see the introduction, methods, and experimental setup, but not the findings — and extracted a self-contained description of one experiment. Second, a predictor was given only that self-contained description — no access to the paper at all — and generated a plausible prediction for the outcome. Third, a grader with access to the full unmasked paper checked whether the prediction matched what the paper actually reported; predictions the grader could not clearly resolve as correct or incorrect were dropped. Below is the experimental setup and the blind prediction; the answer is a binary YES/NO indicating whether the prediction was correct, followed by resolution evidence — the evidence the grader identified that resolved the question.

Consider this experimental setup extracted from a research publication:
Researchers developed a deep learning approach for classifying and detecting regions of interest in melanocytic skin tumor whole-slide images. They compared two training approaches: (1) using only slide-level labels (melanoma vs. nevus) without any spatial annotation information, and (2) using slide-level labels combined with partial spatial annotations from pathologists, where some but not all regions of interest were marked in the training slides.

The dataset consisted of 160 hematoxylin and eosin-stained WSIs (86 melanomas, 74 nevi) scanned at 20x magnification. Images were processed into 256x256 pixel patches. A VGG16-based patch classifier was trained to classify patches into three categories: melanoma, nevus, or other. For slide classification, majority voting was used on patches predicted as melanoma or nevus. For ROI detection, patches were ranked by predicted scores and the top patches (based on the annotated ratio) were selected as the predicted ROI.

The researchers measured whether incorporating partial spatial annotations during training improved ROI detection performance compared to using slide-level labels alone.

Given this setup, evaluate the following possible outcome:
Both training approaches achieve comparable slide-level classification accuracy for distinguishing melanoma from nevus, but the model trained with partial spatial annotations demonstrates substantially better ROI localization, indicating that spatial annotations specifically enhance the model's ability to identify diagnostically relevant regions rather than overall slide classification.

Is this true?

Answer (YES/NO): NO